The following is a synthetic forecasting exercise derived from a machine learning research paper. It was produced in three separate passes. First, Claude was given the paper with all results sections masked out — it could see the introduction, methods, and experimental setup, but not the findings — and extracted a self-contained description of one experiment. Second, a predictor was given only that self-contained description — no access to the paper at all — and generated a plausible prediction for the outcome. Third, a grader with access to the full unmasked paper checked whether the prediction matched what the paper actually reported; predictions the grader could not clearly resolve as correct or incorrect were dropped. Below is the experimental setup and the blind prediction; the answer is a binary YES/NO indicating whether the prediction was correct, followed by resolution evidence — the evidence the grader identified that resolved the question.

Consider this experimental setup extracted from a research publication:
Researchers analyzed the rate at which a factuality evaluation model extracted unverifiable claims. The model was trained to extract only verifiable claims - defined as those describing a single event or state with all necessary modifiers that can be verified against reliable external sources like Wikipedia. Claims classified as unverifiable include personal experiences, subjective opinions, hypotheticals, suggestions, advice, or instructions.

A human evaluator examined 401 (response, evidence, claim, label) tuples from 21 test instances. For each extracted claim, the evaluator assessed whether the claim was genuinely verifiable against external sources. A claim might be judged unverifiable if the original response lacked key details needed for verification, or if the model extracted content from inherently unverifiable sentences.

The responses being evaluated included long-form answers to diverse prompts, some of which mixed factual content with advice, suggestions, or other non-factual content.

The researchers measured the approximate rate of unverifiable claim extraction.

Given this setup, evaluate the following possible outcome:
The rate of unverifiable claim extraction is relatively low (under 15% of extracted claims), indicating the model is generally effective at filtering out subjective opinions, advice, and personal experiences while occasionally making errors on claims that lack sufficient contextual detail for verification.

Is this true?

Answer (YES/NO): YES